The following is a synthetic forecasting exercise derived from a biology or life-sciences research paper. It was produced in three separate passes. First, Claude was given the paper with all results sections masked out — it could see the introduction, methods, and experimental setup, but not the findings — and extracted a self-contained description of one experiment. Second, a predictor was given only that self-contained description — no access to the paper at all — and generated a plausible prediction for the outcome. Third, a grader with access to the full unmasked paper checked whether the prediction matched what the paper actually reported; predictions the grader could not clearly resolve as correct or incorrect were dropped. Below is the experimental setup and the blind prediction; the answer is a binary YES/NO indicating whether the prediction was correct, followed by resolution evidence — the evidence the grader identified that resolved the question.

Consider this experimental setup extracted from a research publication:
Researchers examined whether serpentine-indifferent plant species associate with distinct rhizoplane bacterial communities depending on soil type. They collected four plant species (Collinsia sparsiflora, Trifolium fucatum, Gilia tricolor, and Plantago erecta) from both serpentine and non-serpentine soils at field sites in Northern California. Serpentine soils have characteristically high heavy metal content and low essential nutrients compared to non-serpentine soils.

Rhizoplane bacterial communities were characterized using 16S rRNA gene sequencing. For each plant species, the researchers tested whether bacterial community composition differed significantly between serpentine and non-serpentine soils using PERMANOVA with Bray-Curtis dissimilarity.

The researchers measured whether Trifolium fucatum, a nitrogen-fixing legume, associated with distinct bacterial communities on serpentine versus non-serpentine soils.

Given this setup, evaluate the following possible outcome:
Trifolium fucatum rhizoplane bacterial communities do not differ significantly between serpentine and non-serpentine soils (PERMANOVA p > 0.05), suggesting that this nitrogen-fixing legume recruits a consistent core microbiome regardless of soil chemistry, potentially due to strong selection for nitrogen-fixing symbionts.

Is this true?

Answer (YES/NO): YES